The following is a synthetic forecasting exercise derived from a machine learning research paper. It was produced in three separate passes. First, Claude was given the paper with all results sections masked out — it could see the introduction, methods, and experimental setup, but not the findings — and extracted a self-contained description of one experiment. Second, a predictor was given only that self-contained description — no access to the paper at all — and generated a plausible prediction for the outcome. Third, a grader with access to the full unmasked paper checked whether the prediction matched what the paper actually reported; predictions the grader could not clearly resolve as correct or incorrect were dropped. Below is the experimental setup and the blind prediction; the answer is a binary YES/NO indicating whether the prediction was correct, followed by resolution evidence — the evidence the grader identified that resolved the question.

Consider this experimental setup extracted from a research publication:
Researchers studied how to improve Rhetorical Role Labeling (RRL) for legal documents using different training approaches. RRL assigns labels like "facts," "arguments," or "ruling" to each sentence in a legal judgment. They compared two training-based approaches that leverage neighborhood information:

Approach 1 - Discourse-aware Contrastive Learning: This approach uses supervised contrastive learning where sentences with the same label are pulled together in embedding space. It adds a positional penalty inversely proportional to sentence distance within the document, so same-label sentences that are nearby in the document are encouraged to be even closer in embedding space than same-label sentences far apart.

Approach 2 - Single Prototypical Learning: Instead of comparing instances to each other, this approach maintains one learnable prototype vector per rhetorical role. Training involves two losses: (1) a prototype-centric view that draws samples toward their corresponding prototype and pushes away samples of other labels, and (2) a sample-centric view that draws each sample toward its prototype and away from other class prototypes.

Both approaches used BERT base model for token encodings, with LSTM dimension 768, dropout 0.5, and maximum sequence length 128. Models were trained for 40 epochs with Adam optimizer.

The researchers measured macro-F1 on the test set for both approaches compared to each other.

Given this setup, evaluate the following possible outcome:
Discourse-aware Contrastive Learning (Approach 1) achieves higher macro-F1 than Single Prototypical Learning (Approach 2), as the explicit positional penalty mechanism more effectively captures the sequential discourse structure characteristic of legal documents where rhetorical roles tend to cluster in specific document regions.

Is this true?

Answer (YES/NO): NO